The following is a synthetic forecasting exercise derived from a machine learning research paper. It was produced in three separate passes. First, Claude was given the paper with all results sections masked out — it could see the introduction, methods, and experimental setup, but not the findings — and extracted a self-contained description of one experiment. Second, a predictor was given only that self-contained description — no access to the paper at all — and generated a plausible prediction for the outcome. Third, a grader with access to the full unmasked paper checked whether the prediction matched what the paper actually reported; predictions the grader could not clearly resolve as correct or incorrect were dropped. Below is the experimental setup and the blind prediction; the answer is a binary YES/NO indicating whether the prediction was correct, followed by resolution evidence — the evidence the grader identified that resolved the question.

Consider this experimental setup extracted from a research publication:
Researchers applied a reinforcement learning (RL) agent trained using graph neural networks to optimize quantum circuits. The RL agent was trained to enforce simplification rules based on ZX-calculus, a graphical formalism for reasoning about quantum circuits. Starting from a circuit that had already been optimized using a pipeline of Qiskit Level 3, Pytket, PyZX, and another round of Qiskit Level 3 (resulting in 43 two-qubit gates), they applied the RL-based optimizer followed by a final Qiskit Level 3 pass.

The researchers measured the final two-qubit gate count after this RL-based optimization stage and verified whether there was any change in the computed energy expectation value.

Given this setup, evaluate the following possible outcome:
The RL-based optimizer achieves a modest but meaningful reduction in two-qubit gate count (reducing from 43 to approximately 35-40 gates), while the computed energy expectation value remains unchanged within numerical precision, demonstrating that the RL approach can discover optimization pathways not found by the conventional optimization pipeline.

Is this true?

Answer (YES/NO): NO